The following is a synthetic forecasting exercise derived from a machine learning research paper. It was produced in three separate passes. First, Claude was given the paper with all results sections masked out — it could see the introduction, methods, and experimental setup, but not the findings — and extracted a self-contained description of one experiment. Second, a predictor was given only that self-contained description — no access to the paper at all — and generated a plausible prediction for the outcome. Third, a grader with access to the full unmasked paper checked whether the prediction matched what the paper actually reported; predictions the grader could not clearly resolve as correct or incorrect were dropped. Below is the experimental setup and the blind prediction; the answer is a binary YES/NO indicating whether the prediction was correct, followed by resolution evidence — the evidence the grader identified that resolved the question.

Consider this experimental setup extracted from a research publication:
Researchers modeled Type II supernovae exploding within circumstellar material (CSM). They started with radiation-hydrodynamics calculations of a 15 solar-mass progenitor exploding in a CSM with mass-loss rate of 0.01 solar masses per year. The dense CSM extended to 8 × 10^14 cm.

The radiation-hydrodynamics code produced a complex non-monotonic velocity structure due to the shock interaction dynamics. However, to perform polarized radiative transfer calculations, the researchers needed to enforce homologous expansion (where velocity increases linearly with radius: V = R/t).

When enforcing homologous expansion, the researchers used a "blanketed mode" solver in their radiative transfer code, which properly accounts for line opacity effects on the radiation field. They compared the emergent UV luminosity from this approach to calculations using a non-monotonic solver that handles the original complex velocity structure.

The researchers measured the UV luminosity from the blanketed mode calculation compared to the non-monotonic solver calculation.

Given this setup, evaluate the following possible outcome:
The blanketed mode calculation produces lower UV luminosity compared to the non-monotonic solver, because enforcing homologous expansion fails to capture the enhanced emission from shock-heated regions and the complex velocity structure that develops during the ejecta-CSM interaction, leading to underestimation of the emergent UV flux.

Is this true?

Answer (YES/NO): NO